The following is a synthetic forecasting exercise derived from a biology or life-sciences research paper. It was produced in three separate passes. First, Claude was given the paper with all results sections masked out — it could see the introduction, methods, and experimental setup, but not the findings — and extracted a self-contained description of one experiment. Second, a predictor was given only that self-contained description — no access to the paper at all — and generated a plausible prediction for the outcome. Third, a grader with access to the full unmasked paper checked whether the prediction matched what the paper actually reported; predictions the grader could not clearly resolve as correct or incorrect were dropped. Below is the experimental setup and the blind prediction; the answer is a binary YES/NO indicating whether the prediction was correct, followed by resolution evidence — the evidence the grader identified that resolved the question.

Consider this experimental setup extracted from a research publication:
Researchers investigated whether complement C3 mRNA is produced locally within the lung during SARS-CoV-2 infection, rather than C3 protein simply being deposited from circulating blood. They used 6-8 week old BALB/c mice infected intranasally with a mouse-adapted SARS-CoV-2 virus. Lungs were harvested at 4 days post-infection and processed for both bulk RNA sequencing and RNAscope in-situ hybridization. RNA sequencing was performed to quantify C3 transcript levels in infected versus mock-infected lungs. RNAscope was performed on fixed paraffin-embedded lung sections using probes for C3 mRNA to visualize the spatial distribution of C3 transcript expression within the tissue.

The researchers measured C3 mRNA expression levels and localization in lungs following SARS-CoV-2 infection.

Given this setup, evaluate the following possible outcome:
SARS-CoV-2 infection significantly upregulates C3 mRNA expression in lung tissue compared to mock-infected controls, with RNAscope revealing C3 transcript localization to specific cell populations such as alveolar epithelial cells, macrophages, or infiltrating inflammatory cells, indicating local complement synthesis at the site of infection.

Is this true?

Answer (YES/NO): YES